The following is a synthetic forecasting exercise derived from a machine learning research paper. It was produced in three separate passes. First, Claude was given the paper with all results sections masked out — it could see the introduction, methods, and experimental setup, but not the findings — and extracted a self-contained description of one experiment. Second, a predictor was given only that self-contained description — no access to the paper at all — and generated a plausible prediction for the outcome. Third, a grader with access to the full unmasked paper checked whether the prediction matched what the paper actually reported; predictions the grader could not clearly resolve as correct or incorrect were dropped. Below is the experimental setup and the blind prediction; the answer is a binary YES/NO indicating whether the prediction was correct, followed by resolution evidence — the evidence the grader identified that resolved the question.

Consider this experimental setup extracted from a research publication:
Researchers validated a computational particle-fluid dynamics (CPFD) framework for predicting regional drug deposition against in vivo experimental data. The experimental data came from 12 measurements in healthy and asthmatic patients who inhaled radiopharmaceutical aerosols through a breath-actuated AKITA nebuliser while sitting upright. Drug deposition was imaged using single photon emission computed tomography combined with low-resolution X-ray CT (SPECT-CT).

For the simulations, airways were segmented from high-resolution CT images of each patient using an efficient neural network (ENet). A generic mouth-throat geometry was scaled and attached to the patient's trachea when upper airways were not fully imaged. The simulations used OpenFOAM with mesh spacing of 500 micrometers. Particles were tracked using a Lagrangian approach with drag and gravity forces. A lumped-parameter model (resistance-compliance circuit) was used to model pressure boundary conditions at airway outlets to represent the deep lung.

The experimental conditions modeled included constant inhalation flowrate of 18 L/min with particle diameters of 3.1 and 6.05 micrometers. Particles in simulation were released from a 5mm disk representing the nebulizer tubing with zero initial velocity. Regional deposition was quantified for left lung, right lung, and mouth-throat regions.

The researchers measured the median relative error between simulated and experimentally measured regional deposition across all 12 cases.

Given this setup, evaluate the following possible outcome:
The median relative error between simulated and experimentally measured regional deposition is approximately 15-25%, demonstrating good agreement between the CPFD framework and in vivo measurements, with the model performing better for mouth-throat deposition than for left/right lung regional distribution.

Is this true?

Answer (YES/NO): NO